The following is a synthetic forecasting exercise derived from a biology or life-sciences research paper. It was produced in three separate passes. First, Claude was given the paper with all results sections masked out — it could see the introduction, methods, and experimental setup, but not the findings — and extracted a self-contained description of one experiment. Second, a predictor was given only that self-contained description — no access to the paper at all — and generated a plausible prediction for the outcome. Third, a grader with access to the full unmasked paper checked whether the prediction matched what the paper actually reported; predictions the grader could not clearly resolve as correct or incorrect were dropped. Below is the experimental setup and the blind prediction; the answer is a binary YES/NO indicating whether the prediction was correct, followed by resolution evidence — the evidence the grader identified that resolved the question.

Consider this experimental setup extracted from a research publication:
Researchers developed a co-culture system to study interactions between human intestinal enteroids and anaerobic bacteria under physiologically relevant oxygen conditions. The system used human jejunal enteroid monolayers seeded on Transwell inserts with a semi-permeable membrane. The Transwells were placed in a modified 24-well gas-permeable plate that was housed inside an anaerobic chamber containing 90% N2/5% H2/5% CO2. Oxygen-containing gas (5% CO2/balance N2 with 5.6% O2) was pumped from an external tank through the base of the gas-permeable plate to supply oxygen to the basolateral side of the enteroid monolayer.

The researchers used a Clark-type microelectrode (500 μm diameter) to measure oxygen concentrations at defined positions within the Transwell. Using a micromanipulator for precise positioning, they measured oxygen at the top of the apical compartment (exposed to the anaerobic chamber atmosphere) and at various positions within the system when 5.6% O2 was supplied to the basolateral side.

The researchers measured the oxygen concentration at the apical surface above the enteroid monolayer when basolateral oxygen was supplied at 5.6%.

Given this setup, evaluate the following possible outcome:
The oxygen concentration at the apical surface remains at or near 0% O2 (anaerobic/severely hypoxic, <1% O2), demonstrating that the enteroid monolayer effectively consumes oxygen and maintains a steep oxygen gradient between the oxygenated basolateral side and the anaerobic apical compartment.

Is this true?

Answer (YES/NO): YES